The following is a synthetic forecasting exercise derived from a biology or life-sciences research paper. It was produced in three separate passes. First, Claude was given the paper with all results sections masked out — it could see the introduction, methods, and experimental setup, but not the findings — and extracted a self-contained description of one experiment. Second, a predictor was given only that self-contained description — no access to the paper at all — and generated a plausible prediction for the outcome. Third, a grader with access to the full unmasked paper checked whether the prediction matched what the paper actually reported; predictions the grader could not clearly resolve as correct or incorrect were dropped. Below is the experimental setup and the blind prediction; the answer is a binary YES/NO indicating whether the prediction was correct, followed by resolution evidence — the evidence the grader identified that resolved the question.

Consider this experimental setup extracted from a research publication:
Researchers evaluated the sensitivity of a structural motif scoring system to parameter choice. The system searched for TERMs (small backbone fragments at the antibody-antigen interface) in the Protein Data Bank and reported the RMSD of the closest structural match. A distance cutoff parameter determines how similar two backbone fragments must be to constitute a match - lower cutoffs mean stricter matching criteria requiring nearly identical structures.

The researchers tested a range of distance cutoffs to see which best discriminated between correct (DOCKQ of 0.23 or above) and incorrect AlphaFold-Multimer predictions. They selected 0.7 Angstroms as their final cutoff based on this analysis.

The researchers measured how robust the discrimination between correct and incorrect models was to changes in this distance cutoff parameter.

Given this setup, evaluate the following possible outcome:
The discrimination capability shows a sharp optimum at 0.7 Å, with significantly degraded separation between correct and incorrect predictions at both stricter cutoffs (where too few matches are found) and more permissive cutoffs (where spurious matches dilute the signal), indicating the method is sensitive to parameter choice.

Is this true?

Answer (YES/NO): NO